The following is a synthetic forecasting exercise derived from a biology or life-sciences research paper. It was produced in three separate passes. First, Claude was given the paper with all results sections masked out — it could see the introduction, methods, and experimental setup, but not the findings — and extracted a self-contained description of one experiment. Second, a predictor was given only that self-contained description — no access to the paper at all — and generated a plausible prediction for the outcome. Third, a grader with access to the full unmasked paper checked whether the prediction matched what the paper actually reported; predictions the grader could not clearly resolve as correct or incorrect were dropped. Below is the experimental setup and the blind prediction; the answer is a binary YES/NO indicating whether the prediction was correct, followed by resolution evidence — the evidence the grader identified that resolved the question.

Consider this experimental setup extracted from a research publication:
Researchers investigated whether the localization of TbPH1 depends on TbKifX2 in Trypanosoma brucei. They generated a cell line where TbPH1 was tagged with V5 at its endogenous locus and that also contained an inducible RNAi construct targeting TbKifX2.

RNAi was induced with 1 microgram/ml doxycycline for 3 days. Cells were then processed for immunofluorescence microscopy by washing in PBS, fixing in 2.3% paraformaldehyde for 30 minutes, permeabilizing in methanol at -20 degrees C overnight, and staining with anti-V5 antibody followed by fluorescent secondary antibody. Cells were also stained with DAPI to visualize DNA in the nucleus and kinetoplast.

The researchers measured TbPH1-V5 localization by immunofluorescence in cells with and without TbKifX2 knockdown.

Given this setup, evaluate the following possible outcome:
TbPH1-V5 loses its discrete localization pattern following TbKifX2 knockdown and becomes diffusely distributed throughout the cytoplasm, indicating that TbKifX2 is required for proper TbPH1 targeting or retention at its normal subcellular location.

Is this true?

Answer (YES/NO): YES